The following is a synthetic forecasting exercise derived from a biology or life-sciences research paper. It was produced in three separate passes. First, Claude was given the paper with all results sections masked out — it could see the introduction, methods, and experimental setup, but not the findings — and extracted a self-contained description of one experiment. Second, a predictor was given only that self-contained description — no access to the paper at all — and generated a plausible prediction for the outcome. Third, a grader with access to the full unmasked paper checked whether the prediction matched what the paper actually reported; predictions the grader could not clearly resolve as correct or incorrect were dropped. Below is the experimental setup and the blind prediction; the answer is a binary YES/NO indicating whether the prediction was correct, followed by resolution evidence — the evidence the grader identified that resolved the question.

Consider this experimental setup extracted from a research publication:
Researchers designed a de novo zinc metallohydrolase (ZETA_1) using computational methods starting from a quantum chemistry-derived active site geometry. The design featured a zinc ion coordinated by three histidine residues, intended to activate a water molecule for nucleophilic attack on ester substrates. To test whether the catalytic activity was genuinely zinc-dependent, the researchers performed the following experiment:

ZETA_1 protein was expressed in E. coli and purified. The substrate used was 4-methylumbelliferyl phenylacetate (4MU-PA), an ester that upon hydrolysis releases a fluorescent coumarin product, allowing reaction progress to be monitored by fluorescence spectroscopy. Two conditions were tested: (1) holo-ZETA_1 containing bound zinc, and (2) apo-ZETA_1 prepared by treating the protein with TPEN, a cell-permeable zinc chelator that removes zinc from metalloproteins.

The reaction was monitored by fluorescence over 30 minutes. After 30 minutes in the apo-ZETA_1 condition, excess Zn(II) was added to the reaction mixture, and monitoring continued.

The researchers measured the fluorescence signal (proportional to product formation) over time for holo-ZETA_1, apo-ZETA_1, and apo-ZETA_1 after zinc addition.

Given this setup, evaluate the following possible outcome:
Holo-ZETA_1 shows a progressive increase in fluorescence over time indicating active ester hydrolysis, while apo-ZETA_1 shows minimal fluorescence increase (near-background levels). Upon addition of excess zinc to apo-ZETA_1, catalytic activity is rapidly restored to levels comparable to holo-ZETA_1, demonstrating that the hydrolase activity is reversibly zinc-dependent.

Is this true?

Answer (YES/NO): YES